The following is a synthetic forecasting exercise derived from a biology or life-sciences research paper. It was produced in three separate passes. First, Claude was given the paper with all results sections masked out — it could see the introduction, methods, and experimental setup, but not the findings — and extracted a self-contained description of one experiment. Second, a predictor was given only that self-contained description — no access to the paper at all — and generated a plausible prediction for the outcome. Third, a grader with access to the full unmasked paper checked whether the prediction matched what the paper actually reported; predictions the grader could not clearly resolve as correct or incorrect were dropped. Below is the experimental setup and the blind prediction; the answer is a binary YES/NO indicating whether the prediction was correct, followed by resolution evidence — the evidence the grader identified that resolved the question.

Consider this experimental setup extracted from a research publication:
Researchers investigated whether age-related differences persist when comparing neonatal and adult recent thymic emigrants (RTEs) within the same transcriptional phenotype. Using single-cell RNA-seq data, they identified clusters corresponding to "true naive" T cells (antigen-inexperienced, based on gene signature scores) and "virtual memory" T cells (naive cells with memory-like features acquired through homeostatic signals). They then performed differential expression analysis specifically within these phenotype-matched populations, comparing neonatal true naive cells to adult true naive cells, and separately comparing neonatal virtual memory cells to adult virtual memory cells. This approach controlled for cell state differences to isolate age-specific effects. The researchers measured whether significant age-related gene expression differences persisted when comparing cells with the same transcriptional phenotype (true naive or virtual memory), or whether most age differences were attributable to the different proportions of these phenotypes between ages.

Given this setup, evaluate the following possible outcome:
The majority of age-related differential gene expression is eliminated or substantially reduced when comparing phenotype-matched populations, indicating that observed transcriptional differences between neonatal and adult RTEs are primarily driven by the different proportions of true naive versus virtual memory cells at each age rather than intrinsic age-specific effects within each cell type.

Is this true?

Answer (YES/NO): NO